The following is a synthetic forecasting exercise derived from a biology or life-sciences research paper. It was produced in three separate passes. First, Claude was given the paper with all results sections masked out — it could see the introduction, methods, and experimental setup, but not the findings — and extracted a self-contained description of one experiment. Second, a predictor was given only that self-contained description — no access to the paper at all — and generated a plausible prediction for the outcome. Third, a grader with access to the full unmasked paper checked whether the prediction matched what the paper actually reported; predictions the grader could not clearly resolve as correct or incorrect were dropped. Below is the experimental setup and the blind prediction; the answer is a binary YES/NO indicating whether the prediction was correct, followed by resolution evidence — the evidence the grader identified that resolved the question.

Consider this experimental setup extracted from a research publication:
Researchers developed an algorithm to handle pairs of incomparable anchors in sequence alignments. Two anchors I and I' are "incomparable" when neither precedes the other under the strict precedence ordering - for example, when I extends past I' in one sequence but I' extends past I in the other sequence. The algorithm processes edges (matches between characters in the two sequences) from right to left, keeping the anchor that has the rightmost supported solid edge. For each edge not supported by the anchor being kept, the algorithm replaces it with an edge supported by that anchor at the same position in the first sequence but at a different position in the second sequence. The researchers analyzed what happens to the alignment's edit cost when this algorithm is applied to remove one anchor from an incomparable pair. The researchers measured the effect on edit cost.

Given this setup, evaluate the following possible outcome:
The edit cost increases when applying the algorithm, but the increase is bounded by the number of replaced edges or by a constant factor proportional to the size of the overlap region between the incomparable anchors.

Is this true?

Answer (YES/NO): NO